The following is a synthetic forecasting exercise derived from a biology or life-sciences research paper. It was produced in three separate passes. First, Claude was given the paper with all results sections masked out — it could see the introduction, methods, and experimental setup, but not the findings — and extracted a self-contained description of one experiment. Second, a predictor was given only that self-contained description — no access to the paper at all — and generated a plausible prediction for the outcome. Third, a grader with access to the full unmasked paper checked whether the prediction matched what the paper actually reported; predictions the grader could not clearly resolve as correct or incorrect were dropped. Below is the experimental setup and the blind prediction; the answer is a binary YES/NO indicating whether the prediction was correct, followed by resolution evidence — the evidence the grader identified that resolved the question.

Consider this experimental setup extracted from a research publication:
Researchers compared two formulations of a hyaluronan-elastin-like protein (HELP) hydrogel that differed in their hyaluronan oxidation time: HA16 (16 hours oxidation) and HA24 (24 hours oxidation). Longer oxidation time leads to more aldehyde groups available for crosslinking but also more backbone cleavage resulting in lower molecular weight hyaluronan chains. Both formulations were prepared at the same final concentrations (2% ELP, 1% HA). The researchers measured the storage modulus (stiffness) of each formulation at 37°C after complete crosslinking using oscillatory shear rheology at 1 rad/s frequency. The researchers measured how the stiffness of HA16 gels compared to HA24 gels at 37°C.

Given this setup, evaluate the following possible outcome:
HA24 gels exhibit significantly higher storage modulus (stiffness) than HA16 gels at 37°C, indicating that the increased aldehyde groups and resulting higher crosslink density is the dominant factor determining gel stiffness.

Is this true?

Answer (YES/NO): NO